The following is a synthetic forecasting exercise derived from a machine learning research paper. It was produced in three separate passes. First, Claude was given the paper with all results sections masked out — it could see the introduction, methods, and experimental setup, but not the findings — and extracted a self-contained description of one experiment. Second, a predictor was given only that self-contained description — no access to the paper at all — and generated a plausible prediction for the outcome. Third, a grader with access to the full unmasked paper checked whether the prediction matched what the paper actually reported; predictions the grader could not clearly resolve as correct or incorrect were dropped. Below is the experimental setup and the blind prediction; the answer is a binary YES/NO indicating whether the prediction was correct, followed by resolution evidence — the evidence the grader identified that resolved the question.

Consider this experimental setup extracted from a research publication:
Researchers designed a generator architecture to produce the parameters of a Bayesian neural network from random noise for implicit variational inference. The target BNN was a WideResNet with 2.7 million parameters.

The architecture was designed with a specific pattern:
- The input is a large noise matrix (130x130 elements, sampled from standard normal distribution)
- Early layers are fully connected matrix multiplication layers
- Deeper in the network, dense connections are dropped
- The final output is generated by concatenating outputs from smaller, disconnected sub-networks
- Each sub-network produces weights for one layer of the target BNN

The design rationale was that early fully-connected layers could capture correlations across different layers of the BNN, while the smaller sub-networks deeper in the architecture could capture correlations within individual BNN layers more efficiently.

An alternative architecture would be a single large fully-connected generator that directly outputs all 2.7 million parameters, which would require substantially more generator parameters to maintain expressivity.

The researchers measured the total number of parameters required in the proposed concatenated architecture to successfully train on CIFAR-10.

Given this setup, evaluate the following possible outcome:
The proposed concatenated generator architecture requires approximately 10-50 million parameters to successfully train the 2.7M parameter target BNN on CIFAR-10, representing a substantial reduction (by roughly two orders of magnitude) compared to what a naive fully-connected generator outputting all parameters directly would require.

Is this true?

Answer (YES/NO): NO